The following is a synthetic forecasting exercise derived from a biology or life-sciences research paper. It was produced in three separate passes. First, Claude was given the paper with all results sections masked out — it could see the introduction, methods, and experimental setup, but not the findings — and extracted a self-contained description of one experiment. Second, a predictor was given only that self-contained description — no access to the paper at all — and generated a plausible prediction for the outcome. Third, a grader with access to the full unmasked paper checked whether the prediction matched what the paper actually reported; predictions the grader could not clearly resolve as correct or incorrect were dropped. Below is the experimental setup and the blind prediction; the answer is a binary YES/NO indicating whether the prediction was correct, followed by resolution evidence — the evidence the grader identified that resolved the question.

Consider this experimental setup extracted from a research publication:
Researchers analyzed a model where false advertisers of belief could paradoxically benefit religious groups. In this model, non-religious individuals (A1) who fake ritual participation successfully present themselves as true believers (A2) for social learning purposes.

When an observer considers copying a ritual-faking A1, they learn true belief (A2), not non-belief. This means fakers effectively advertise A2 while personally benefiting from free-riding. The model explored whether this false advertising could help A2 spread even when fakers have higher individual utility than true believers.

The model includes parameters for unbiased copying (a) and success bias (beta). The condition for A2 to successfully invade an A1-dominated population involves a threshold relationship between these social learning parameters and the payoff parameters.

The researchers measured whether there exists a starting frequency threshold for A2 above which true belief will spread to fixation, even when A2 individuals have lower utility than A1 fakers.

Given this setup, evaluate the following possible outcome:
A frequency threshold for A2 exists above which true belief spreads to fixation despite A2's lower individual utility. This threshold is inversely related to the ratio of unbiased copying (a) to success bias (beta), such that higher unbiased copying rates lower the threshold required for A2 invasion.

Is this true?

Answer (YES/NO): YES